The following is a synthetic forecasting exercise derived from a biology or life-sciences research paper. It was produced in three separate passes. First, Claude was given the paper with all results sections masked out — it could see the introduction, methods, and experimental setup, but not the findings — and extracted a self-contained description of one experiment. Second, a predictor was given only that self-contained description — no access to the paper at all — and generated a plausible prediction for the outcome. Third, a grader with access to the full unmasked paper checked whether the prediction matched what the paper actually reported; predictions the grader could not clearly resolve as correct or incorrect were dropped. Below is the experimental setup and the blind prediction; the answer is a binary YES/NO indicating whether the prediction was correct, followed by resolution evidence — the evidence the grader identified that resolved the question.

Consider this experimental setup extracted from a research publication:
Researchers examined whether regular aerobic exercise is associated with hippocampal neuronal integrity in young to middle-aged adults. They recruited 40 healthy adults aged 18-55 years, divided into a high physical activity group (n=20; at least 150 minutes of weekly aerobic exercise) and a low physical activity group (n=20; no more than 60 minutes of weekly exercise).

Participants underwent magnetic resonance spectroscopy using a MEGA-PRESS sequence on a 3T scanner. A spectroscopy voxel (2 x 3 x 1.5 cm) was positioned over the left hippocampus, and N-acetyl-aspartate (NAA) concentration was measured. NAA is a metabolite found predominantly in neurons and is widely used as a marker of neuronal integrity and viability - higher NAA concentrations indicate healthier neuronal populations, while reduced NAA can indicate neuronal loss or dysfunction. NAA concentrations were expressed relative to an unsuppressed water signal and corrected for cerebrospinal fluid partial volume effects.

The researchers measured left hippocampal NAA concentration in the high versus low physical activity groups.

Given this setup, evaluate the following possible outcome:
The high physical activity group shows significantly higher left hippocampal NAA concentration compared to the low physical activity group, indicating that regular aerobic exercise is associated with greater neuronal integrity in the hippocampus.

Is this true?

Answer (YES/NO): YES